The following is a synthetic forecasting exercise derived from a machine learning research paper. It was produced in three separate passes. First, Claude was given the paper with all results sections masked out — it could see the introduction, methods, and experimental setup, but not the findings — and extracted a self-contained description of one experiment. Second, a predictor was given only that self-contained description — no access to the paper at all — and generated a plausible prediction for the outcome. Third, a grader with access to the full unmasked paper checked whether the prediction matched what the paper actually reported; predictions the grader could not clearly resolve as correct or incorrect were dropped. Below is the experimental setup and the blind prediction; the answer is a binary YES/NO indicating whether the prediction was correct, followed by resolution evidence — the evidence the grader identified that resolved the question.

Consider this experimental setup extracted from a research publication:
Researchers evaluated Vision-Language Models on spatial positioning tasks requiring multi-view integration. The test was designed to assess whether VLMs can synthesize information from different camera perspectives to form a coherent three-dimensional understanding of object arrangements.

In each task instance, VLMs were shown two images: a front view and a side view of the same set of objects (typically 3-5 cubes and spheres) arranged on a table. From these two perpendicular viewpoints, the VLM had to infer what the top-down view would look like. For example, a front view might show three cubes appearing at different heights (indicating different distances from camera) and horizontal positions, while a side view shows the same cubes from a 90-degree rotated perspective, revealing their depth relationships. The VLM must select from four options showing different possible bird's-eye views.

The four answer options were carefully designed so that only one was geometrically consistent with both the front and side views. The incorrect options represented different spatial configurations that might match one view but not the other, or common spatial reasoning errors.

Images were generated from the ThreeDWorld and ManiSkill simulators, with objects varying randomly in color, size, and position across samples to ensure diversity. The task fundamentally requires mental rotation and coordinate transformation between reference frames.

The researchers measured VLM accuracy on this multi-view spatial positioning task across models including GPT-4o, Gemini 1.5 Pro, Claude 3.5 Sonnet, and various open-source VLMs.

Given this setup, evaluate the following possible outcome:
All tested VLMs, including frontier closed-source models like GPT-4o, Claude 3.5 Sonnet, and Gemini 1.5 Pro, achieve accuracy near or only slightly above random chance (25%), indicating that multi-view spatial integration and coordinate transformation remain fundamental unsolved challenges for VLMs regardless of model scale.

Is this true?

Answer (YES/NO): NO